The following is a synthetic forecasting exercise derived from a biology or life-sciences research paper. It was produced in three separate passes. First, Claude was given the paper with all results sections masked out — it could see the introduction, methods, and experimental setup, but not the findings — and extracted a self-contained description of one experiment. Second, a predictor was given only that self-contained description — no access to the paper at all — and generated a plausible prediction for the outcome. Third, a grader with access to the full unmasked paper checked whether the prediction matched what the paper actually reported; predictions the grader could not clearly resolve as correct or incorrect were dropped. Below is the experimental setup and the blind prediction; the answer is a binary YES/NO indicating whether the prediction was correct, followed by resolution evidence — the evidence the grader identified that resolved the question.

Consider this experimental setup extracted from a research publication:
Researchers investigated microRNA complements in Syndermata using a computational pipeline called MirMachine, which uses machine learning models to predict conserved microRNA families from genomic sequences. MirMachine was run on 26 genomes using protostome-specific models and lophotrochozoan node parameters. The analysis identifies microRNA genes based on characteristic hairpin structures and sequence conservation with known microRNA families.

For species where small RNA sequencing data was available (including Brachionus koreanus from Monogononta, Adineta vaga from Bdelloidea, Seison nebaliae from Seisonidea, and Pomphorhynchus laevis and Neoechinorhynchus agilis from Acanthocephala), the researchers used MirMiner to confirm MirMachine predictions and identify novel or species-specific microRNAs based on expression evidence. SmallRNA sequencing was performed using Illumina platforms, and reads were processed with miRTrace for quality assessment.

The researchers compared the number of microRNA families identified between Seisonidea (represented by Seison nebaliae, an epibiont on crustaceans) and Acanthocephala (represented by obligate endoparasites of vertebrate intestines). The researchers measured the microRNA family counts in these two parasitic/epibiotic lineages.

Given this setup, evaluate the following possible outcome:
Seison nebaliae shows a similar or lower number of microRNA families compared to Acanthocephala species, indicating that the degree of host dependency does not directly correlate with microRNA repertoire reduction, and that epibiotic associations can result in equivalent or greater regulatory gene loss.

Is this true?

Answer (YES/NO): NO